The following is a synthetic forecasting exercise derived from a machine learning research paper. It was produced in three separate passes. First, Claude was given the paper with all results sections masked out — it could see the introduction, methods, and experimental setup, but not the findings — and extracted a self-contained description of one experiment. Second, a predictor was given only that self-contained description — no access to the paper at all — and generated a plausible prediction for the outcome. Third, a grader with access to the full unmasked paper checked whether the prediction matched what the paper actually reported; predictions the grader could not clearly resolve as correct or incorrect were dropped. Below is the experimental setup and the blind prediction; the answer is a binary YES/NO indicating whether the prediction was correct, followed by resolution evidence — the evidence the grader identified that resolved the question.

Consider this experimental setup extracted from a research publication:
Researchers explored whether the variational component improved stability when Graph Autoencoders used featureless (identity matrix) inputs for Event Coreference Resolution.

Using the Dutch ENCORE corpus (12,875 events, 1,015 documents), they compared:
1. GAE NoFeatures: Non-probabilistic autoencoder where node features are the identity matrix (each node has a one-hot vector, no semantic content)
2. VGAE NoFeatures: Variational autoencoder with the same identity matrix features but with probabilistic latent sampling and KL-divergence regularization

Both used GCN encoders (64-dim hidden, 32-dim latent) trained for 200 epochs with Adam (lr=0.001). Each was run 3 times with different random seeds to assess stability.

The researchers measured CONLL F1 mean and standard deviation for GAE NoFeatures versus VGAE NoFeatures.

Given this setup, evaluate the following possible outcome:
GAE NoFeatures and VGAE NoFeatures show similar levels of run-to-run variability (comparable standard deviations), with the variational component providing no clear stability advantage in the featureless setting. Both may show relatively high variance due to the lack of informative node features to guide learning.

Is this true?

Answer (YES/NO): NO